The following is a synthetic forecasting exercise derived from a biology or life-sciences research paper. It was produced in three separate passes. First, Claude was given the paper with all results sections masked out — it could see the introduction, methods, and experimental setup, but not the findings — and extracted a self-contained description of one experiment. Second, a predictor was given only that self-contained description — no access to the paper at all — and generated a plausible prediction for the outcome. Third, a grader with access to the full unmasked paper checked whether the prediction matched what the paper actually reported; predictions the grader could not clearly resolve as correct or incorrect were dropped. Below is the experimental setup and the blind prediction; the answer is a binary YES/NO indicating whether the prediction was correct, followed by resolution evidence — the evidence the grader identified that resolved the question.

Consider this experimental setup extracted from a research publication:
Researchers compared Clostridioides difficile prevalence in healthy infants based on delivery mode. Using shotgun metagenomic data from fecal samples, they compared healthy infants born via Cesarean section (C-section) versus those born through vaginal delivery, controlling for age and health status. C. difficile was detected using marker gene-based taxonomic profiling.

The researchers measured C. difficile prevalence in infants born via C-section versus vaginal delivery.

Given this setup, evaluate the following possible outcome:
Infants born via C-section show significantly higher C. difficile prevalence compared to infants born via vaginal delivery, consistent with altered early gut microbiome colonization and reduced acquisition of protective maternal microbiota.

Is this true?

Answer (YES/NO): YES